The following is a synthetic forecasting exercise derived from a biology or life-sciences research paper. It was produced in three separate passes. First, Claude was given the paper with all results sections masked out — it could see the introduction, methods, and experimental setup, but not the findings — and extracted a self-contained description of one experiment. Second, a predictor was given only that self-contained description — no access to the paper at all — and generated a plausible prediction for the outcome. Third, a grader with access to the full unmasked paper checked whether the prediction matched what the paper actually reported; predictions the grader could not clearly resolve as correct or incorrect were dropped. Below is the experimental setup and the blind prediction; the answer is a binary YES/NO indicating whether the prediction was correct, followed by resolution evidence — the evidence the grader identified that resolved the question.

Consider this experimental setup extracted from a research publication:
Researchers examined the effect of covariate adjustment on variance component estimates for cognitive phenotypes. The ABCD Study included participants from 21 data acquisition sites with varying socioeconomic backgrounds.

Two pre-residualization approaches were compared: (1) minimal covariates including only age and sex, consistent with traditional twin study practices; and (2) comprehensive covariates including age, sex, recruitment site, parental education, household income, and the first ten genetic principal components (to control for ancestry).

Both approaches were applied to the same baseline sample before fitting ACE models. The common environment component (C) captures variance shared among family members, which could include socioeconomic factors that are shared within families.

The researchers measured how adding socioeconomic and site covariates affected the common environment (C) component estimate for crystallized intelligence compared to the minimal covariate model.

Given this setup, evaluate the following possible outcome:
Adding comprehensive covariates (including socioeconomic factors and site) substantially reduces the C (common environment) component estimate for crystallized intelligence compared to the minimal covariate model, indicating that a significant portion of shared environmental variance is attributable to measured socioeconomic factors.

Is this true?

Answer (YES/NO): YES